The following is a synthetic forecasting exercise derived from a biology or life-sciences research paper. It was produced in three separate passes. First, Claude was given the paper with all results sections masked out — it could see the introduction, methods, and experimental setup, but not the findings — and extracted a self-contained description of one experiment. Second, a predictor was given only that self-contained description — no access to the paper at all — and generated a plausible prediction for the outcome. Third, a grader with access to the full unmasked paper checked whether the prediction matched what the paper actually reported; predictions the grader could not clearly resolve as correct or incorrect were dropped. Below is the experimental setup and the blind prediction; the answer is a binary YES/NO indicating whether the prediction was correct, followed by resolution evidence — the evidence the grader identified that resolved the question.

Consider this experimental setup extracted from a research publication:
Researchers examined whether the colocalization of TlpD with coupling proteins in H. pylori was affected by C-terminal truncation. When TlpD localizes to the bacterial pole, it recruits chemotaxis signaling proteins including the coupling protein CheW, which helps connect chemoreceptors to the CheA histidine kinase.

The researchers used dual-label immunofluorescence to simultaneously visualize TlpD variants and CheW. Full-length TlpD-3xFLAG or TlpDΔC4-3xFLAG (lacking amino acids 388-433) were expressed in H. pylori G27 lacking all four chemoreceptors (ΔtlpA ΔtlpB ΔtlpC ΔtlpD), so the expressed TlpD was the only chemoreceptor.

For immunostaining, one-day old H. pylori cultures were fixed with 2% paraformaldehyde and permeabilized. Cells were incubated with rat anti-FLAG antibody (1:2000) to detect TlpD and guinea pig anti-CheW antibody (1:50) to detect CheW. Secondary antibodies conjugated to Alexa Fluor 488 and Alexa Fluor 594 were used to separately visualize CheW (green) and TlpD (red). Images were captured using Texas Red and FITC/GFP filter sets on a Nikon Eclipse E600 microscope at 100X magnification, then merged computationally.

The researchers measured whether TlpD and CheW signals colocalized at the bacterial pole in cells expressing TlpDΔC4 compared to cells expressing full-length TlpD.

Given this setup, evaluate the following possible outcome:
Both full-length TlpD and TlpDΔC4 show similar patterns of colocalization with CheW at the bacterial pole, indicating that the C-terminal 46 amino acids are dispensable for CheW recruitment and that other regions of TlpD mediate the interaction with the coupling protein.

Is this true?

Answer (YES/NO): NO